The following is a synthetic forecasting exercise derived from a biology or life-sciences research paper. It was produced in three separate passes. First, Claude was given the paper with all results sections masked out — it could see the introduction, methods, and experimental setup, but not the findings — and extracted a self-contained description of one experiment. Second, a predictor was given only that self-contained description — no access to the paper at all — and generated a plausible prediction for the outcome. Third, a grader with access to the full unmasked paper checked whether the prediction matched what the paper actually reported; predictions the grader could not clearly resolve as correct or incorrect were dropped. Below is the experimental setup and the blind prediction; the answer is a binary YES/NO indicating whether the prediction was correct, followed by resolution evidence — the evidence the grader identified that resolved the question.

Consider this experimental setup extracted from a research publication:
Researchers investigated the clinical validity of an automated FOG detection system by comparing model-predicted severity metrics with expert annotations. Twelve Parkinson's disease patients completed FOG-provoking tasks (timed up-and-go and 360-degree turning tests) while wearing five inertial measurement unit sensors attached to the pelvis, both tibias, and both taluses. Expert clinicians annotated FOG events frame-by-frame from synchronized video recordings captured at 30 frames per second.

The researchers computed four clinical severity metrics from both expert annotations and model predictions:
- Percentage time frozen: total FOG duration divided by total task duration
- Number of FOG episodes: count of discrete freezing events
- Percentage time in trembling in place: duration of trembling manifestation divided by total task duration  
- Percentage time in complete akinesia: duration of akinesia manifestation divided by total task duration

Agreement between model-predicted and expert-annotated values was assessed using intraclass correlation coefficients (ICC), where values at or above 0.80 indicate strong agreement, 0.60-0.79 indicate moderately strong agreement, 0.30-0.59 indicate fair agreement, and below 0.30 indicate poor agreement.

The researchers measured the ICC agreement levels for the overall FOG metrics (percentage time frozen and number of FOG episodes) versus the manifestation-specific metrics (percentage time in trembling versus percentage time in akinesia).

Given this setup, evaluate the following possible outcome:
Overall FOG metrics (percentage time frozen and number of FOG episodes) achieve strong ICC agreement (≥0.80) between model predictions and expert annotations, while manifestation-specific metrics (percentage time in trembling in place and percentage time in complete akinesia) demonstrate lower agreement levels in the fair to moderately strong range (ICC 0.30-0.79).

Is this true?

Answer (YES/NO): NO